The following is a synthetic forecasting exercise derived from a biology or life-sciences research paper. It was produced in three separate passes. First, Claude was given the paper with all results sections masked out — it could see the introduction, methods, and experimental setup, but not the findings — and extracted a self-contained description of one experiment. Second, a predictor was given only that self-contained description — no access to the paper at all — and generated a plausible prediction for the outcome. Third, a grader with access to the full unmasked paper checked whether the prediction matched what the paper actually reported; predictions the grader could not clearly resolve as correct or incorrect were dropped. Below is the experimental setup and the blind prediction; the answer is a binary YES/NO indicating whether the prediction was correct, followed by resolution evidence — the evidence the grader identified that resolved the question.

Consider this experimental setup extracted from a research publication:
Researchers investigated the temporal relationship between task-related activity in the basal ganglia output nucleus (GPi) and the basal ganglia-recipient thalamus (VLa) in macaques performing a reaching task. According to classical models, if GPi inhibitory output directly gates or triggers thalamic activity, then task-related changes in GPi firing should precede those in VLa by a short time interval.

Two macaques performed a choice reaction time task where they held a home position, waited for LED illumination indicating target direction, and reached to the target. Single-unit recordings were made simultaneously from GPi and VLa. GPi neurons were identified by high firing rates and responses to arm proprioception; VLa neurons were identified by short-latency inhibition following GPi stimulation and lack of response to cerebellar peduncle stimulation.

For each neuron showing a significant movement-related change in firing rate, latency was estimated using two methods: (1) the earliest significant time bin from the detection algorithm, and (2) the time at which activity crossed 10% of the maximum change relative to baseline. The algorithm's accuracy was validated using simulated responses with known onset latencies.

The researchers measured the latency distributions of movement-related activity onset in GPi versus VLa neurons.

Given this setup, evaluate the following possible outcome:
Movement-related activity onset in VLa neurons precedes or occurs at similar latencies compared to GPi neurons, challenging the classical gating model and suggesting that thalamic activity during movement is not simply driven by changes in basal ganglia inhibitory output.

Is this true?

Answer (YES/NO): YES